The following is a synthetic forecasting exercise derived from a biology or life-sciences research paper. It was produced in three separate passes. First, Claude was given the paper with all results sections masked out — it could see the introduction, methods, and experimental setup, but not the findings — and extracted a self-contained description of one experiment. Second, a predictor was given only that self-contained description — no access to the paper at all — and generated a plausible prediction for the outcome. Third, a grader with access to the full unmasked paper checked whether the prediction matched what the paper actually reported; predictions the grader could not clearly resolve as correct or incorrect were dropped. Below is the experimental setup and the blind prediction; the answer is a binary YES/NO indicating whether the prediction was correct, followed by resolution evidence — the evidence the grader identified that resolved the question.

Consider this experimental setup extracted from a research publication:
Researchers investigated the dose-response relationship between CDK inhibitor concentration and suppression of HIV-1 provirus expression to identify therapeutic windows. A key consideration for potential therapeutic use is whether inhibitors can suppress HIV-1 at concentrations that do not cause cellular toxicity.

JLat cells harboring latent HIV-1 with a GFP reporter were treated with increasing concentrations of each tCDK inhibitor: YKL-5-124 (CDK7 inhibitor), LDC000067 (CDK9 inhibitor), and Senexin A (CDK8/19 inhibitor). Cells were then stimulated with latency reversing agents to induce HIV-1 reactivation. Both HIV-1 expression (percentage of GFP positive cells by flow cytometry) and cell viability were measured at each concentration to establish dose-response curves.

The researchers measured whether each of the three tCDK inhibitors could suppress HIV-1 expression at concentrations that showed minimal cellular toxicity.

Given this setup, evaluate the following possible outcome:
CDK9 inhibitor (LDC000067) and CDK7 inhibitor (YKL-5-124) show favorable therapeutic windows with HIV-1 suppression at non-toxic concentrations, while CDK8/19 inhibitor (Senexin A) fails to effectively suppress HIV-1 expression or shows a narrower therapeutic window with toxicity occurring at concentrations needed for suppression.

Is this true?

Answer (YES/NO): NO